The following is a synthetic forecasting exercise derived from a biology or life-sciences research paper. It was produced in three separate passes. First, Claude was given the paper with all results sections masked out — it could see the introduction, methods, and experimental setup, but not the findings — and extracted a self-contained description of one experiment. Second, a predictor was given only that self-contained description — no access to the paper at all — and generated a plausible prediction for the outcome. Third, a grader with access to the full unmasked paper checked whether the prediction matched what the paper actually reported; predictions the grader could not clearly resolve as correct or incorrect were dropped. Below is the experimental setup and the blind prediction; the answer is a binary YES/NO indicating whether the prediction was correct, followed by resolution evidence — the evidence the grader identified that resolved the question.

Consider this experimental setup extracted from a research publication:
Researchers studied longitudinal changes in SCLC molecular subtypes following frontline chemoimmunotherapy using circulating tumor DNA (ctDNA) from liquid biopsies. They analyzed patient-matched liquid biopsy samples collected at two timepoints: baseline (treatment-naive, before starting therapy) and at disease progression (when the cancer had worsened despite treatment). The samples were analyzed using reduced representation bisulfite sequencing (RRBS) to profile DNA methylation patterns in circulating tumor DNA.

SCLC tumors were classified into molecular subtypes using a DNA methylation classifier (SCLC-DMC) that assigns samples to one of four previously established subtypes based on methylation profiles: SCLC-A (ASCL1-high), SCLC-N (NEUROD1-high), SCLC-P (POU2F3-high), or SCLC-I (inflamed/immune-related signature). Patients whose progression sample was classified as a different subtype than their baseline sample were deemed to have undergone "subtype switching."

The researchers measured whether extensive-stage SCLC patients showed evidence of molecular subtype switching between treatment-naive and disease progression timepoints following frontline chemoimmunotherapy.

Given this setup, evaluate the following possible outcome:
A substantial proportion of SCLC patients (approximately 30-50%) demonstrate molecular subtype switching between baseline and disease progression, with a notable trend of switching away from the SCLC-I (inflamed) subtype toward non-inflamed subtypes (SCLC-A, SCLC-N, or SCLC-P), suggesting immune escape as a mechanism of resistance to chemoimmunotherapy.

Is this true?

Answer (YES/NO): NO